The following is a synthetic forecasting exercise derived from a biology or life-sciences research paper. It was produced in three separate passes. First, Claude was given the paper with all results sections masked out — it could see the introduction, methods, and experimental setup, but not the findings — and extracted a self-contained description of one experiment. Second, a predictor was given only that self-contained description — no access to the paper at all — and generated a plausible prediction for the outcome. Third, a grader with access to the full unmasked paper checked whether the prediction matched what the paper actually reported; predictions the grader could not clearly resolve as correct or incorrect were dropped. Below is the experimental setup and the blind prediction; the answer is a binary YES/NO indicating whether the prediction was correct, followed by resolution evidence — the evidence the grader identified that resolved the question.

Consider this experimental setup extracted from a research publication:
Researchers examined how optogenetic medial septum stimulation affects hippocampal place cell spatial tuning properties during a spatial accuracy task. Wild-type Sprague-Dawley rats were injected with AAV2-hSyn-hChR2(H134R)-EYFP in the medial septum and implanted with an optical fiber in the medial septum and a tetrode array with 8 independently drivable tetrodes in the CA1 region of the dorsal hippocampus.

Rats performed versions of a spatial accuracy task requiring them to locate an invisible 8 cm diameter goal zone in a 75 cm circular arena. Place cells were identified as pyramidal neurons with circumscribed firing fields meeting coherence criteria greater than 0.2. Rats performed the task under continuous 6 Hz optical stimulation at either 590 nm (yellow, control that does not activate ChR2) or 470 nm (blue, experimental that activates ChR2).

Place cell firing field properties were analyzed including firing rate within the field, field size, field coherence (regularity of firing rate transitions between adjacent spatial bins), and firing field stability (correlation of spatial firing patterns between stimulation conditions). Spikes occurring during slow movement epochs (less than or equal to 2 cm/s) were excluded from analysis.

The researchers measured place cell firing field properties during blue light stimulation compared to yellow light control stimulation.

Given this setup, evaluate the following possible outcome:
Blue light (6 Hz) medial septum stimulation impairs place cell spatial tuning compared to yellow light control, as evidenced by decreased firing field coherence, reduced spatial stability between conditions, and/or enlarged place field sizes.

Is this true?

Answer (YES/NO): NO